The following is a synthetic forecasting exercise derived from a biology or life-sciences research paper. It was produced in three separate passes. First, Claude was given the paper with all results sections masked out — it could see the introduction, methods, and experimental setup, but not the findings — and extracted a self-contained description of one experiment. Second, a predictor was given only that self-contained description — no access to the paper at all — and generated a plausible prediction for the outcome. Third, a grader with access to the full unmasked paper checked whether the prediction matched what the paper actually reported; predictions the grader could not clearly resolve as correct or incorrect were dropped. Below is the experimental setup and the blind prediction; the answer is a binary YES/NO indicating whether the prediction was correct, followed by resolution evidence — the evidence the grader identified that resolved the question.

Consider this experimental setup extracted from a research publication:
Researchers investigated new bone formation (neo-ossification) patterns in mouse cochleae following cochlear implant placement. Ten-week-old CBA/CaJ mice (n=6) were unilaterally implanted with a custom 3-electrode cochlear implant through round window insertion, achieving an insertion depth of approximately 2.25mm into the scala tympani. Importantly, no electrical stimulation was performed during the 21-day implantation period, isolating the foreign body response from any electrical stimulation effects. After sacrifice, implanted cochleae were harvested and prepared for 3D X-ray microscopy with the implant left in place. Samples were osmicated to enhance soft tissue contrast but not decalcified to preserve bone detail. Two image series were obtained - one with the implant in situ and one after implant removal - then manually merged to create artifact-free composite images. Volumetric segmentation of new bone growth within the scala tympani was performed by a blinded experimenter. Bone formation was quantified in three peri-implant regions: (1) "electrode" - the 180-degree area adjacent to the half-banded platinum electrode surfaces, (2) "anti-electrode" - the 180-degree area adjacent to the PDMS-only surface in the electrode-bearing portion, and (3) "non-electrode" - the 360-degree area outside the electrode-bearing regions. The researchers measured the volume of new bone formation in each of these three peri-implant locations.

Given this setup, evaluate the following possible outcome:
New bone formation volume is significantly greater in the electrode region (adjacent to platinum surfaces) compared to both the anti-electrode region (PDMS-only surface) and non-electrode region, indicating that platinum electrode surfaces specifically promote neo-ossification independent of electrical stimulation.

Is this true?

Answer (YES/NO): NO